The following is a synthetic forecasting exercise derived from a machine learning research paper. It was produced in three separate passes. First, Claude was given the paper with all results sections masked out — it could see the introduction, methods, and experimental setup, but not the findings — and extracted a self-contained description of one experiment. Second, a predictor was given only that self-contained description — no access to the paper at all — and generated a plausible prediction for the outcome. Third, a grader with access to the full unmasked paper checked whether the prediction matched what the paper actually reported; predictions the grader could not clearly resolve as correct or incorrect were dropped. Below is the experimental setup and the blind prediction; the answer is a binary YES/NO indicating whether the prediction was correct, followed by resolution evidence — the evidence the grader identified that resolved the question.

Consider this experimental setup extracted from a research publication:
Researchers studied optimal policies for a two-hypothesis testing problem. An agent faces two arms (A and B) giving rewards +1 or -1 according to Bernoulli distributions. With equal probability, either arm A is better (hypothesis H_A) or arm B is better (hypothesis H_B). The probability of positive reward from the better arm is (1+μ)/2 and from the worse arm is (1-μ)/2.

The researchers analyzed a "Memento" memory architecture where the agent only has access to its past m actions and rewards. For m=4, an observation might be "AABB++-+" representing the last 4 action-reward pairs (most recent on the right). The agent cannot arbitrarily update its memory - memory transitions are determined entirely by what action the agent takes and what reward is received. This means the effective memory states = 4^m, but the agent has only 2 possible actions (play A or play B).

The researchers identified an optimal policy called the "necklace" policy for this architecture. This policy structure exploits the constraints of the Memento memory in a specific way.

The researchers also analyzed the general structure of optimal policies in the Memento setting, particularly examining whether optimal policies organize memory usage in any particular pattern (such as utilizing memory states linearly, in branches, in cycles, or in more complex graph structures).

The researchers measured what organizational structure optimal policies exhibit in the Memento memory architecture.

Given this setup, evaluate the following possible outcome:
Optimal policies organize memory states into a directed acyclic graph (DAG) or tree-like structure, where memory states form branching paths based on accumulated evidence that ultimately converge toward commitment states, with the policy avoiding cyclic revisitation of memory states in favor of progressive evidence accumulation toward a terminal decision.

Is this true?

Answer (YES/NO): NO